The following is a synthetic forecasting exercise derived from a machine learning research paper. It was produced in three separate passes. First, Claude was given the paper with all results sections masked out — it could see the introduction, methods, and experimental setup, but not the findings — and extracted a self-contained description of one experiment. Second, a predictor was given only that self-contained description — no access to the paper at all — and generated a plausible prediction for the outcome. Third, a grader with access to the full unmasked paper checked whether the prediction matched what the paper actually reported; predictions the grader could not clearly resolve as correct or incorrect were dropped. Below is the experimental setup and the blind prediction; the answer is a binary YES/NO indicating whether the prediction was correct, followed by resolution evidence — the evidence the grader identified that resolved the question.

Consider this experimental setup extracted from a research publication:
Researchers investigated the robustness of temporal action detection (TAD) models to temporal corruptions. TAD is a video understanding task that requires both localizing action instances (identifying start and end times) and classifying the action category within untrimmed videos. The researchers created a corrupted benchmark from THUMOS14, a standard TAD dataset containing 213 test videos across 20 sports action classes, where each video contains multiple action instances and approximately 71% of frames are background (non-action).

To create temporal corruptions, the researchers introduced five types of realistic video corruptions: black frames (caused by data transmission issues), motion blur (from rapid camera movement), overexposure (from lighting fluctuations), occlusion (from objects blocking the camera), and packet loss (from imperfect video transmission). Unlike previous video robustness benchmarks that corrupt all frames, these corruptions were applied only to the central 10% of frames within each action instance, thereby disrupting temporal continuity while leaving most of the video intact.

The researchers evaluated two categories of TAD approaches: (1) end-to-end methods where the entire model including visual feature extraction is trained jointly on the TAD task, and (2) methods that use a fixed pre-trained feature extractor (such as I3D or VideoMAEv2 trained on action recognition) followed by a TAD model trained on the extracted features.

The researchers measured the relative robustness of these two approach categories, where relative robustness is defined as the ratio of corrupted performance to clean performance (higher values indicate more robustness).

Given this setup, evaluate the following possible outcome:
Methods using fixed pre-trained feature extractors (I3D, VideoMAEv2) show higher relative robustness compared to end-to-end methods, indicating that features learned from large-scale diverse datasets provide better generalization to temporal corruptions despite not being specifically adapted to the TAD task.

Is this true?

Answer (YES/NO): YES